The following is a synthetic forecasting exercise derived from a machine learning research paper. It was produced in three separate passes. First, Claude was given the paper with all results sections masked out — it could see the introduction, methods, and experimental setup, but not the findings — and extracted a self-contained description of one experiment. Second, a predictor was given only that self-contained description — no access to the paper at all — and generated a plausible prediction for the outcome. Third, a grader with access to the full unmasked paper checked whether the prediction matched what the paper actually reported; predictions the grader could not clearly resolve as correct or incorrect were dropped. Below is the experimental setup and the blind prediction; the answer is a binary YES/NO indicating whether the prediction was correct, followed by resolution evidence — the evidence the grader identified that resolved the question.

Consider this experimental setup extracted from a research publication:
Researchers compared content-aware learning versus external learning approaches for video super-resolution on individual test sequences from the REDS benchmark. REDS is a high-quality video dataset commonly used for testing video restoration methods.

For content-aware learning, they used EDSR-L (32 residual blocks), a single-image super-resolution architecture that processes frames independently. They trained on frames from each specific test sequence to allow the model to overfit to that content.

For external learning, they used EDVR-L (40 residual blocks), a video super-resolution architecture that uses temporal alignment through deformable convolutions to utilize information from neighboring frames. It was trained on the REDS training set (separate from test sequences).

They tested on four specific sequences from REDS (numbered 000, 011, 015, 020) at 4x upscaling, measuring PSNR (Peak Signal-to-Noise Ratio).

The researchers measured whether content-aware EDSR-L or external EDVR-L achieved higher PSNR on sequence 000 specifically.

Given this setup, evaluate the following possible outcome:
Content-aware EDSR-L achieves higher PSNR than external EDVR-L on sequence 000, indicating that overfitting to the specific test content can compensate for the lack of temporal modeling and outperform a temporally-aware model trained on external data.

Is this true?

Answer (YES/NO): NO